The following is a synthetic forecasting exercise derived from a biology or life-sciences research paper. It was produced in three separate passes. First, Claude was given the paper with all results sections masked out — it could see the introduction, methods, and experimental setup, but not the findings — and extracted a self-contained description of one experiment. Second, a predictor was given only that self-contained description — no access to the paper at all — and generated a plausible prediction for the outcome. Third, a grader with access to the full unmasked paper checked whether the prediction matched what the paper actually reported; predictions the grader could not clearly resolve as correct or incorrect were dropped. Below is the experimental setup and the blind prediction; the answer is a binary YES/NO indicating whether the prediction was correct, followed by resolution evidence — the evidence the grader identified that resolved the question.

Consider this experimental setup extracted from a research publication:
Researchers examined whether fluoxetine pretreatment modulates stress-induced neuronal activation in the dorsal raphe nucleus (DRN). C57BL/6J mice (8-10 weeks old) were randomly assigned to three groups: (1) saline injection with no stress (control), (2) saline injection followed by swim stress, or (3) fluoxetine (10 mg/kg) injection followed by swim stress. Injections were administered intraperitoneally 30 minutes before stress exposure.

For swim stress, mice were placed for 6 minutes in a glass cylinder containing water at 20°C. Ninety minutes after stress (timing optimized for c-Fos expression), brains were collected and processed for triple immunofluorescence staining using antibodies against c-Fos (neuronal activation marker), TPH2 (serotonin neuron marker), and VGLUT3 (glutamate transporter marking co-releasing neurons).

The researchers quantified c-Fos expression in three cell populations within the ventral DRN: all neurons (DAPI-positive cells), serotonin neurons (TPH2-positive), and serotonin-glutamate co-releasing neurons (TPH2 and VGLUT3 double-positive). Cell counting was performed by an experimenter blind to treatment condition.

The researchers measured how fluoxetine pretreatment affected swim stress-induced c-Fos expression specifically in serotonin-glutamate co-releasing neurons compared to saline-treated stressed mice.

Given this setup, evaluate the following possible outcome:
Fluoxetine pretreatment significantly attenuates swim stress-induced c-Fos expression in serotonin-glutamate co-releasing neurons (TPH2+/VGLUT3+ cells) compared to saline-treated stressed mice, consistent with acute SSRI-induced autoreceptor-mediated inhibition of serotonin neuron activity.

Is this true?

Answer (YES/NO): YES